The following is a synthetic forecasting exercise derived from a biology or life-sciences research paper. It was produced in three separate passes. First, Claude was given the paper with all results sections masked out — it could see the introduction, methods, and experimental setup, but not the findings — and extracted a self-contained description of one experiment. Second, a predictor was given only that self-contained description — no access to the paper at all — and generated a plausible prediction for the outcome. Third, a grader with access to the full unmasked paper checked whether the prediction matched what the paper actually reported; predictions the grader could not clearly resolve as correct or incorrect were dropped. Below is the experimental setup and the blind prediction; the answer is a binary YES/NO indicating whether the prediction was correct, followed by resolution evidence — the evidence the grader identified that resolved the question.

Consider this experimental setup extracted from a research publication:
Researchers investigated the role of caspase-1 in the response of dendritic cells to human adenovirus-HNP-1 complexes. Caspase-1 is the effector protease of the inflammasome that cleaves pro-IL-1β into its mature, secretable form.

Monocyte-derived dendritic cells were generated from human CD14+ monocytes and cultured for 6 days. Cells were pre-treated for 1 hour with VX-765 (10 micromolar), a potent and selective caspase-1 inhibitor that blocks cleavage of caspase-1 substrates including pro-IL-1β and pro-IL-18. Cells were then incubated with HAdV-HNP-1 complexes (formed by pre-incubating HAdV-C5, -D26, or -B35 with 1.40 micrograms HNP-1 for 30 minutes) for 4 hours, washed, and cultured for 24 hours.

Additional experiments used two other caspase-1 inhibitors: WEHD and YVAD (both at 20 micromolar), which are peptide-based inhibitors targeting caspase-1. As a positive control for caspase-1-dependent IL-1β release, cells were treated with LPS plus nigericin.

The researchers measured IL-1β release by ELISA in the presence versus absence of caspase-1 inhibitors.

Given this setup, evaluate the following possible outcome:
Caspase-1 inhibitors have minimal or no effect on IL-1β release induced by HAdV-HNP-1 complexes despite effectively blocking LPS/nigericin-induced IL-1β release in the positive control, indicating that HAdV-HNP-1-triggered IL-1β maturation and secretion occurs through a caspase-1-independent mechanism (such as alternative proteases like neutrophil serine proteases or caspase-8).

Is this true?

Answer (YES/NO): NO